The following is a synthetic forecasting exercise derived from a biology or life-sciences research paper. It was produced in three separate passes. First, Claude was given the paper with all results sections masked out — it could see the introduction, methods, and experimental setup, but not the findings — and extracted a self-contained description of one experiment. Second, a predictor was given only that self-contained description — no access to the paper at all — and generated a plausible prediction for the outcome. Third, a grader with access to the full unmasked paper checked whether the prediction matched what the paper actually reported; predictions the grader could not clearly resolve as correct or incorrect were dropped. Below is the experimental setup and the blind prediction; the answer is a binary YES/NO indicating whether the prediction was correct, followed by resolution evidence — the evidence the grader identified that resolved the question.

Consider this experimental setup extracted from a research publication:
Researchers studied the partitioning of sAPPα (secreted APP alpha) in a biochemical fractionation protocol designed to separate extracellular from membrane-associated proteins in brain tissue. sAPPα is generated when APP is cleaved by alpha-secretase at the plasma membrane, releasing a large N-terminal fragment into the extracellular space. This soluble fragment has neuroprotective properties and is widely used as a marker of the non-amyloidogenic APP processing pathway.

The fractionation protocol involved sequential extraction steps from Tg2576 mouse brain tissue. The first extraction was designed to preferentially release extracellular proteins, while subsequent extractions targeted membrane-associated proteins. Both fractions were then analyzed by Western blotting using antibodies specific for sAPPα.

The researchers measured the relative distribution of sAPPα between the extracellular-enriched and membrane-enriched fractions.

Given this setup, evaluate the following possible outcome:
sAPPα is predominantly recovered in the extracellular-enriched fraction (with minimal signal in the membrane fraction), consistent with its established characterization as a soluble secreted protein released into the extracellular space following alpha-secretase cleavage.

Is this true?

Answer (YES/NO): YES